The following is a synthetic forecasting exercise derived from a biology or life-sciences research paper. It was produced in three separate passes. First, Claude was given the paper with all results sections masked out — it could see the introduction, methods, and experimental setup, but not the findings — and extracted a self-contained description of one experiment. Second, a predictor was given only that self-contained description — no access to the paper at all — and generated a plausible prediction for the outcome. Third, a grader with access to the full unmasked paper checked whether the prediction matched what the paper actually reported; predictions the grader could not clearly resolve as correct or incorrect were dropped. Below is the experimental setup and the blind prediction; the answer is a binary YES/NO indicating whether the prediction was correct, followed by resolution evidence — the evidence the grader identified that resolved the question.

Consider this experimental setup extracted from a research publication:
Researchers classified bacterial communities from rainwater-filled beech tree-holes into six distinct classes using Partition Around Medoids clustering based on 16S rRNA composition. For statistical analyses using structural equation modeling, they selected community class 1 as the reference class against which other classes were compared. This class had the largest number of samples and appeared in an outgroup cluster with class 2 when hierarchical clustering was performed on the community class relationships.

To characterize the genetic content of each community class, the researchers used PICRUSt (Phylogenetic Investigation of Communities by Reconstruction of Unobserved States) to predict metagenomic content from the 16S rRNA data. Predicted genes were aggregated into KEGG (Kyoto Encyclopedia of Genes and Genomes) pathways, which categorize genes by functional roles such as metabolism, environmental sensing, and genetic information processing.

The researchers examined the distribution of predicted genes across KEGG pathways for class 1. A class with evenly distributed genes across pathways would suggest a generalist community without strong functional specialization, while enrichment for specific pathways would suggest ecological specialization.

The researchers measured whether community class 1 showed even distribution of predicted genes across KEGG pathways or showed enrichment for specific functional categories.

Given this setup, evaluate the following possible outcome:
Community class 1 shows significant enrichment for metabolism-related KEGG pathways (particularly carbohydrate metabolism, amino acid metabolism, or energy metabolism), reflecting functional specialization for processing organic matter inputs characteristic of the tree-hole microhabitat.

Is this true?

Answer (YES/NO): NO